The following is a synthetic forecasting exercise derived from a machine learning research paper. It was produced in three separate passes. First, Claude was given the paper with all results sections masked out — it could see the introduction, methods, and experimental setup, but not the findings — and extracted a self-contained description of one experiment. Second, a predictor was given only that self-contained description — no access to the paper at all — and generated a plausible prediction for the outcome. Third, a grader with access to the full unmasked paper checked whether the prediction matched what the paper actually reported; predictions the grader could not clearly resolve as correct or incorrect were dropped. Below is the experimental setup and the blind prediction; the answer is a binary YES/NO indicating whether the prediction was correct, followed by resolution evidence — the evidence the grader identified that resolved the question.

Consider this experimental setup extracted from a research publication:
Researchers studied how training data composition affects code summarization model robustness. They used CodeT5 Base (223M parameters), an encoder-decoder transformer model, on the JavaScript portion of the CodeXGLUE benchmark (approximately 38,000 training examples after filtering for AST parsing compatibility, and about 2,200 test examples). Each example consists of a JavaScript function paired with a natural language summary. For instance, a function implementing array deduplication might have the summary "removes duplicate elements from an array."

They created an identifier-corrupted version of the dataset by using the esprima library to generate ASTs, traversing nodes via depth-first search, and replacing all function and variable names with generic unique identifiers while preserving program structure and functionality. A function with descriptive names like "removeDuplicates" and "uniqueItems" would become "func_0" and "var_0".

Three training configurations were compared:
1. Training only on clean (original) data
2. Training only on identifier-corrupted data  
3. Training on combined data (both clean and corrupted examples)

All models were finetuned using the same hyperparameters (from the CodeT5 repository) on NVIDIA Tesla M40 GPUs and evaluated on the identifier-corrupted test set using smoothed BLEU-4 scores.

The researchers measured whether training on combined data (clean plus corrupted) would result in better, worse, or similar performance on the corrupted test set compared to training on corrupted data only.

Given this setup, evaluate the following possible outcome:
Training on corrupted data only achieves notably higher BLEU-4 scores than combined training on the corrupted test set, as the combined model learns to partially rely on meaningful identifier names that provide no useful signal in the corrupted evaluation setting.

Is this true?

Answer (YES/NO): NO